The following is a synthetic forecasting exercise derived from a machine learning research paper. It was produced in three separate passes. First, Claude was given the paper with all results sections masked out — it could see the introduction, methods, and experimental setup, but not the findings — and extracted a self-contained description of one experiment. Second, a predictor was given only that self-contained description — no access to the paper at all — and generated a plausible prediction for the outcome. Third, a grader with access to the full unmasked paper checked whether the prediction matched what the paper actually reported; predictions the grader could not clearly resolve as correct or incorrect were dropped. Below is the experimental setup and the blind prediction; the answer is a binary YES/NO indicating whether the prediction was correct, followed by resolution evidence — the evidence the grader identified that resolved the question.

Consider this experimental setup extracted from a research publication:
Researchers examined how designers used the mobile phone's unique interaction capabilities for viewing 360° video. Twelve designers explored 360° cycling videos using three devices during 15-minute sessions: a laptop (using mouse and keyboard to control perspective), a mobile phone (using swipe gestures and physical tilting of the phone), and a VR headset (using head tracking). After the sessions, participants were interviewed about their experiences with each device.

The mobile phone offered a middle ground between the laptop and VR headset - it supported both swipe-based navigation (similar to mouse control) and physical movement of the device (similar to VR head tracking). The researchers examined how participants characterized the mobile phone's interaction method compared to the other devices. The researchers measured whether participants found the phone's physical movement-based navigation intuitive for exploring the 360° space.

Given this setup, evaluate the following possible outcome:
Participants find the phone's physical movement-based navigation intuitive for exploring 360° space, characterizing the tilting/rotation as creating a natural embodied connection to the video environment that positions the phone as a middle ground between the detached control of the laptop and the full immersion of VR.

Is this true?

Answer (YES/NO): YES